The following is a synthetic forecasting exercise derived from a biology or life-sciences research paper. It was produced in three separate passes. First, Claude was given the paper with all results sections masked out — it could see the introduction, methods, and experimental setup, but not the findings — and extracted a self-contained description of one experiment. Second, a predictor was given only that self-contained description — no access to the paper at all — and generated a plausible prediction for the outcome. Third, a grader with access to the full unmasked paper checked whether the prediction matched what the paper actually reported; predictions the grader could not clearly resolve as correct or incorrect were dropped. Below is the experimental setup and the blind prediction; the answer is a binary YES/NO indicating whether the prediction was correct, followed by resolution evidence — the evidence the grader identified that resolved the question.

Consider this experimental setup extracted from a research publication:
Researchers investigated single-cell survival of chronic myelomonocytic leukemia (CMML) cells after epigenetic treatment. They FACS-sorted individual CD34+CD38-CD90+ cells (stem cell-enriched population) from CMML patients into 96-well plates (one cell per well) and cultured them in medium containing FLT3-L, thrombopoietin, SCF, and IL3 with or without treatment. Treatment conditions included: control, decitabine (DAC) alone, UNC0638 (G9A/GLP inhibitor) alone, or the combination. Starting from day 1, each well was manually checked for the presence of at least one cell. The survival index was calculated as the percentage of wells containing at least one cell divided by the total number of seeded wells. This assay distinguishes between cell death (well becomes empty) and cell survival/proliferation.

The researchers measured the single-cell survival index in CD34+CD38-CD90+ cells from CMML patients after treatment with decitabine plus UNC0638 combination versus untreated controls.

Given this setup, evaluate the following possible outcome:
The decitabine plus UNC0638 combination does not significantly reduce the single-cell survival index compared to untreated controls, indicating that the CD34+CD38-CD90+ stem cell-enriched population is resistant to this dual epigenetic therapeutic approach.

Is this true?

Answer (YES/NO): NO